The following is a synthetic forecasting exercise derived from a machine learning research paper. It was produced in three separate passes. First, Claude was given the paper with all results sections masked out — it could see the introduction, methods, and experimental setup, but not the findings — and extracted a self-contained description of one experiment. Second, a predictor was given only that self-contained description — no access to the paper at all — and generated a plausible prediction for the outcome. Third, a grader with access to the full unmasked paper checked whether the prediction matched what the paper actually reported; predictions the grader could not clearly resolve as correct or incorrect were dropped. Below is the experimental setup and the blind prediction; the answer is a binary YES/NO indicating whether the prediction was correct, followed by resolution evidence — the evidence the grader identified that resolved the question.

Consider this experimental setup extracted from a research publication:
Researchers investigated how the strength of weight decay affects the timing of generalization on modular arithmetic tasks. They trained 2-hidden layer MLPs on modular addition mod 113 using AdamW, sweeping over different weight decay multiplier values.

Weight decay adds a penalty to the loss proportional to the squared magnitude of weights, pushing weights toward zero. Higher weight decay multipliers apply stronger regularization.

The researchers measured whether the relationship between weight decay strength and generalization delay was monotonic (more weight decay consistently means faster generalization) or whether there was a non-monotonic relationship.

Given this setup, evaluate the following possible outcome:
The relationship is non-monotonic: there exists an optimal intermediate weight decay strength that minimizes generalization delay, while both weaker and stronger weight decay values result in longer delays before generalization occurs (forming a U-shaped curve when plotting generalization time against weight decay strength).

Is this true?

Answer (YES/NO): NO